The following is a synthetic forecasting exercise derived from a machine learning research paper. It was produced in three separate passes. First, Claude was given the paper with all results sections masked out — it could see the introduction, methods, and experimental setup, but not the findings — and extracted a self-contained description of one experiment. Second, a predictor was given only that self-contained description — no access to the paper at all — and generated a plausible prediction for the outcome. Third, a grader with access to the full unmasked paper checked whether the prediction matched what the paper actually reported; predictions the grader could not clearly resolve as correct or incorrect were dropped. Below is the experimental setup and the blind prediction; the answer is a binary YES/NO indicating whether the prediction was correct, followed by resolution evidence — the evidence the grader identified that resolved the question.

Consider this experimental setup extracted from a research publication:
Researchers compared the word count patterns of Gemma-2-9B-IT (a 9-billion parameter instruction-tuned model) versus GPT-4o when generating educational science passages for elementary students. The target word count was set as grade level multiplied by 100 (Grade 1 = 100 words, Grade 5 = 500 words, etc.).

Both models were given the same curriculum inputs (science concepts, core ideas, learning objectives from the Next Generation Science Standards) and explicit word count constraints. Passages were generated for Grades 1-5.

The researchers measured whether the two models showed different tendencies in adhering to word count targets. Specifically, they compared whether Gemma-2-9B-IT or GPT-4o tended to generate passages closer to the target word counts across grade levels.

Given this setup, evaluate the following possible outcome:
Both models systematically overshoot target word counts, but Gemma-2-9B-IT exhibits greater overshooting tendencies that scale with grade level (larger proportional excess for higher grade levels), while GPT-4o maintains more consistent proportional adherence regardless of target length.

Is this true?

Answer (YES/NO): NO